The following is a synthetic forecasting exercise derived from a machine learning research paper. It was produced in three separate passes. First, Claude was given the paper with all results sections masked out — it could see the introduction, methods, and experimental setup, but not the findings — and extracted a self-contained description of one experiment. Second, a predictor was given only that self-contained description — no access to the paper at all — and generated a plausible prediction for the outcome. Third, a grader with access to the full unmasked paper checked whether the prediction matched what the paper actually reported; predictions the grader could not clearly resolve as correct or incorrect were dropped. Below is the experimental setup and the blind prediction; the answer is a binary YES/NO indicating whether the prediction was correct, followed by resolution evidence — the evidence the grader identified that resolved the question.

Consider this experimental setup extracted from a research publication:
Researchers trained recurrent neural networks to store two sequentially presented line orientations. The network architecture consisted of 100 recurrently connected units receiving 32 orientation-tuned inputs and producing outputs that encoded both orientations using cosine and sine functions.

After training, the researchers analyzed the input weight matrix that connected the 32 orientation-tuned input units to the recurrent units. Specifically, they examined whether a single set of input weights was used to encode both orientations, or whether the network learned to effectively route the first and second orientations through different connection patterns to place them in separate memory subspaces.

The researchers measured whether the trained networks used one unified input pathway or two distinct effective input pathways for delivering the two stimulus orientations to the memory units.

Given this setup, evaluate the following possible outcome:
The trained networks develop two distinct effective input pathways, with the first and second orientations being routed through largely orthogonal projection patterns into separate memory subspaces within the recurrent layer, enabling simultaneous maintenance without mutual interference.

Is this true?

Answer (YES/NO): NO